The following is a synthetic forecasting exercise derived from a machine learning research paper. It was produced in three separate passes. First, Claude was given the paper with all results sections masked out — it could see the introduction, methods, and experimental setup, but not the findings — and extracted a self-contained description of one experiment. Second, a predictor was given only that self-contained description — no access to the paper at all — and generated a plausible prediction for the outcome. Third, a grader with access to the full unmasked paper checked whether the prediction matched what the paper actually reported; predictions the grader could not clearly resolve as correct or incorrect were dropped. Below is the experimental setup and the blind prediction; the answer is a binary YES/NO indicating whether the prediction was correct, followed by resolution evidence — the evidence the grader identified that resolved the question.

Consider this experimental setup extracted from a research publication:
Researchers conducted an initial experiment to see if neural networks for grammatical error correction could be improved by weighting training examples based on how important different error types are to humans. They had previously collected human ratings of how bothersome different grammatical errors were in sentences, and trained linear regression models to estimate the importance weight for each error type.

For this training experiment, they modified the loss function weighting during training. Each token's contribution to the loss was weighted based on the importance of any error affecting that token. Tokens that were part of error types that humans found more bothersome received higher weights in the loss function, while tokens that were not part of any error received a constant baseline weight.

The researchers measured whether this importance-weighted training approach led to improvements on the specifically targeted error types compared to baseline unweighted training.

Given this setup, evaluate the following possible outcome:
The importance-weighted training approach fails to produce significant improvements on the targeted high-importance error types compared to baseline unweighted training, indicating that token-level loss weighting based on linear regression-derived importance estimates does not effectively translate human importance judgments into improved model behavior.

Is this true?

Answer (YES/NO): NO